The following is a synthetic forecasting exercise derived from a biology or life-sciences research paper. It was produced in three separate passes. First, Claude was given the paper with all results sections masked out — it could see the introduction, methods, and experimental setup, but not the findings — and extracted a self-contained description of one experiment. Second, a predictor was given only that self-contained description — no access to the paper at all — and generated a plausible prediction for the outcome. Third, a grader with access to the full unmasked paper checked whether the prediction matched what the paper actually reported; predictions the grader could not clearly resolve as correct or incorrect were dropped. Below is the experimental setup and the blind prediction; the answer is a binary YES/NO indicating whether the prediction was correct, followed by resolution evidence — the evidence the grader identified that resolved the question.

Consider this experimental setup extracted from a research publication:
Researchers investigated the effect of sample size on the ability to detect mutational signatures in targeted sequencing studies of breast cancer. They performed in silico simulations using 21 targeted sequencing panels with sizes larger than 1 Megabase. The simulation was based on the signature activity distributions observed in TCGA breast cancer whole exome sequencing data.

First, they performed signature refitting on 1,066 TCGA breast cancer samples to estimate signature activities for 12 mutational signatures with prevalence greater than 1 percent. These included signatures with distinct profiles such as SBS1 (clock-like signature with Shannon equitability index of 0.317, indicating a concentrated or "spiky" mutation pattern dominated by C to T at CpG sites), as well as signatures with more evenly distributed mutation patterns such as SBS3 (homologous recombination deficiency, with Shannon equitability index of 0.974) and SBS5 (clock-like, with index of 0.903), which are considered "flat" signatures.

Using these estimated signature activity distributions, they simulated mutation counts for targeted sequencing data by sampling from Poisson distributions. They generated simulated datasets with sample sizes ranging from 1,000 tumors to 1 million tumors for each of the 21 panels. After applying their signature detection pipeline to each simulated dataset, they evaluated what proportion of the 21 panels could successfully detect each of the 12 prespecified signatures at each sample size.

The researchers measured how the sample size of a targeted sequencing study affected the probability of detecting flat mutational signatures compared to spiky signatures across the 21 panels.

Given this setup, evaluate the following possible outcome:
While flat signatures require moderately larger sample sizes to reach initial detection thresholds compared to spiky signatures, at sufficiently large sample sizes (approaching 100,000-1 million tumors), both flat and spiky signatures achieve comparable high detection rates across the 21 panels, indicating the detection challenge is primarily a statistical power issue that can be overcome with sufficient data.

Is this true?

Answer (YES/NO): YES